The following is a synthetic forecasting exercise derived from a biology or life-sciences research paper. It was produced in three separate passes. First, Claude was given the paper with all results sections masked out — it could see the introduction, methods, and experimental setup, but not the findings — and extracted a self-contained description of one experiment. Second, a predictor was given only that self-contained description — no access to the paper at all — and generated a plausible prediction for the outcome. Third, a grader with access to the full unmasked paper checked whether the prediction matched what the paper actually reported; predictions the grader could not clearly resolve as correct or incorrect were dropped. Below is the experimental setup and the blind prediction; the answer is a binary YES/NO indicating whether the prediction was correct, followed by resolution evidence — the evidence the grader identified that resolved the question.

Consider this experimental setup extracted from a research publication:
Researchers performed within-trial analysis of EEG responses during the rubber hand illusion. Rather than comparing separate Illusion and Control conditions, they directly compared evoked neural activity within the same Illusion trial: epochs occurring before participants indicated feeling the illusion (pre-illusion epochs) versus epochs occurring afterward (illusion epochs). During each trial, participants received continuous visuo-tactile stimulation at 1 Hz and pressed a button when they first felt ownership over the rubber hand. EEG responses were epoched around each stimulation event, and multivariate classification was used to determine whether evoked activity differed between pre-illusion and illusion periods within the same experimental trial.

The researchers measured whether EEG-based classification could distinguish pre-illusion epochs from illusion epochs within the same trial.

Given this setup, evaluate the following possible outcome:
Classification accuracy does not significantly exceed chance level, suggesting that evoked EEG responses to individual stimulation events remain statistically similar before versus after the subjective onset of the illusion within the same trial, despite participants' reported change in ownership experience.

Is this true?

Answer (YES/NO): NO